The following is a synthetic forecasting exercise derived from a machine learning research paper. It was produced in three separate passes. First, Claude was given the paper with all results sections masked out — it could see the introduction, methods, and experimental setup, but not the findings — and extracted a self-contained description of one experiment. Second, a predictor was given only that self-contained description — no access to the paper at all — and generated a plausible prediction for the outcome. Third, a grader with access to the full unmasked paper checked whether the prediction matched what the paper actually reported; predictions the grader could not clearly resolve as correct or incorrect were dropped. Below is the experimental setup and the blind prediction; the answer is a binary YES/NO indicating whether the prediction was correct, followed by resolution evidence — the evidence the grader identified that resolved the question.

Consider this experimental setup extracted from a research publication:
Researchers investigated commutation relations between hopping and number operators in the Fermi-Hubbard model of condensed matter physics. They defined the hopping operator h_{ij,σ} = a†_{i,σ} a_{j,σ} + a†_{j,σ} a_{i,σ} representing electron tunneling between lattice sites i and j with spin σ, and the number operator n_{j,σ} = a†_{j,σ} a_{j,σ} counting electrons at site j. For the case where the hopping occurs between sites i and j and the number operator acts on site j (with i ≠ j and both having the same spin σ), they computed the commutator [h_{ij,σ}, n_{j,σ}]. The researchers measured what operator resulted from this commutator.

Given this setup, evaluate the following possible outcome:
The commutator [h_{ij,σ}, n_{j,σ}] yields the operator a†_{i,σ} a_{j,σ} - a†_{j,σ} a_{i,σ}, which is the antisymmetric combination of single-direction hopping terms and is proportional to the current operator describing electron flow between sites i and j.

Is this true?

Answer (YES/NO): YES